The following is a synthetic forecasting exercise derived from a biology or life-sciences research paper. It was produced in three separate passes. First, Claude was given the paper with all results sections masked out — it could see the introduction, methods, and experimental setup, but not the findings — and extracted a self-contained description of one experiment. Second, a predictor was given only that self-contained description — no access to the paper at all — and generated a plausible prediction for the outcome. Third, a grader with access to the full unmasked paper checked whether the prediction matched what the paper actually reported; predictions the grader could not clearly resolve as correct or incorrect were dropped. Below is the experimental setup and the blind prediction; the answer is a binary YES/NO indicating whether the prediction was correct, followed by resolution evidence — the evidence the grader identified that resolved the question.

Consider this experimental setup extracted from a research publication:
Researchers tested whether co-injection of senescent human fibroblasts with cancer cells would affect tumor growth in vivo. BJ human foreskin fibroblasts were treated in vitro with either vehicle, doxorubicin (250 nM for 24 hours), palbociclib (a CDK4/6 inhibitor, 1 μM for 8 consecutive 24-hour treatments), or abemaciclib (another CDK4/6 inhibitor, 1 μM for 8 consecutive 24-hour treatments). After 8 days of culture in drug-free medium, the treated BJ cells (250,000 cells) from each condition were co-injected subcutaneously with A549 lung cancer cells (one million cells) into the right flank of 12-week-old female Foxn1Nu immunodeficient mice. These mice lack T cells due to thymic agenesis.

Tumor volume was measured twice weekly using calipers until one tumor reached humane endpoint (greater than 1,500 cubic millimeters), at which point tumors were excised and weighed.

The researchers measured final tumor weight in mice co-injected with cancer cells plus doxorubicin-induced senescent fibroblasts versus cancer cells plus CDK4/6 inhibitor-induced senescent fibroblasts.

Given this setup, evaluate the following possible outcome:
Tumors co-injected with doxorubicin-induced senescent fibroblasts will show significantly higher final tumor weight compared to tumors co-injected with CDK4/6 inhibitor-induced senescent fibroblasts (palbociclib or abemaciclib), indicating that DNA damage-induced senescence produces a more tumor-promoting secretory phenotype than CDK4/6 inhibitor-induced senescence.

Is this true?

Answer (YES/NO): YES